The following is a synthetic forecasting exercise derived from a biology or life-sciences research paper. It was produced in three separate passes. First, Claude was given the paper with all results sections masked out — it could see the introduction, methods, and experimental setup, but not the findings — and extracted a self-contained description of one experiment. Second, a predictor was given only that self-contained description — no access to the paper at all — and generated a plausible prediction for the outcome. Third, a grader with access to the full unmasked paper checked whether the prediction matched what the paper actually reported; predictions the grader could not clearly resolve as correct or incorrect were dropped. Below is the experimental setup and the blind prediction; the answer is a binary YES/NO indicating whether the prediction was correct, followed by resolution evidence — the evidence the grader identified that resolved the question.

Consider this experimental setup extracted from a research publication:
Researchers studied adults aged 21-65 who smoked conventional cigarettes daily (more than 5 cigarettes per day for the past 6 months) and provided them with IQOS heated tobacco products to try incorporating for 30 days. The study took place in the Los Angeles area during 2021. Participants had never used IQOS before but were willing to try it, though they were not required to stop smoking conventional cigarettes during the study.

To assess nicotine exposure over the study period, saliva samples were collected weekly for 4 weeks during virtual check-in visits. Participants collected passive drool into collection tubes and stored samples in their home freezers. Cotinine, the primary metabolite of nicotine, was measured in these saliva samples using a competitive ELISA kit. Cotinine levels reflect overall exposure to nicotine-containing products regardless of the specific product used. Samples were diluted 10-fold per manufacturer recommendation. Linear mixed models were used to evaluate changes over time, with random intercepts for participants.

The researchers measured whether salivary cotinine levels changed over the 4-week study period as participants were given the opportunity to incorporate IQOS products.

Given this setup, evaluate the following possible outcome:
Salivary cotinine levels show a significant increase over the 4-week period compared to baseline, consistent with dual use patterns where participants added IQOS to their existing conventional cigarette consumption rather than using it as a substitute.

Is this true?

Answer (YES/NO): NO